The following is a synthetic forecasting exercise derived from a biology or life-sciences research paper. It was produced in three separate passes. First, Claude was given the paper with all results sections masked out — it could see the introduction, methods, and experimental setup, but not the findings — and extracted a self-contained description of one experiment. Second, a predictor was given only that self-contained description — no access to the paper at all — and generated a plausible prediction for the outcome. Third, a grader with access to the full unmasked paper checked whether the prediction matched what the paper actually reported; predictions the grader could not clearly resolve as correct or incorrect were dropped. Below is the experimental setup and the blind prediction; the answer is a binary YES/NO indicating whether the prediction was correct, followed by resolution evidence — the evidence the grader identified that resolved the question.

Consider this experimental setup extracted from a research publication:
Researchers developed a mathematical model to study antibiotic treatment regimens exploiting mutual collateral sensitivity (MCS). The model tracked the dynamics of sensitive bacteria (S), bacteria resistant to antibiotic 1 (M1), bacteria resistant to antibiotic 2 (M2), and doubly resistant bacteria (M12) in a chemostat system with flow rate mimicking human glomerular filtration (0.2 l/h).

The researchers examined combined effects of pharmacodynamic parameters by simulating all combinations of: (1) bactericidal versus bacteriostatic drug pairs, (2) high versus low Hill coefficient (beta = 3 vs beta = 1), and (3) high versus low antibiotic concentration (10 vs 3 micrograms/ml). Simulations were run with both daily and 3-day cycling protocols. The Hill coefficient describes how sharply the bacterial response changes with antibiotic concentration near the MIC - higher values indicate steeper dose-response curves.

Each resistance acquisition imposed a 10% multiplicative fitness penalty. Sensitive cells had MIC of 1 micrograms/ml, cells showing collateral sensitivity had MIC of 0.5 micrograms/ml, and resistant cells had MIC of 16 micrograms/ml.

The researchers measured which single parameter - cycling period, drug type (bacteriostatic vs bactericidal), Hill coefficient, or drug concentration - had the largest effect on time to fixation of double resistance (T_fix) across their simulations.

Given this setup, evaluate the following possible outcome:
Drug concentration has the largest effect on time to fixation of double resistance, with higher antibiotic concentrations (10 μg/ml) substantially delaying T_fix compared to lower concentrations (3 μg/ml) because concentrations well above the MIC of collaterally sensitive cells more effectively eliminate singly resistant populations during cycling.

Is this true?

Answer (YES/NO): NO